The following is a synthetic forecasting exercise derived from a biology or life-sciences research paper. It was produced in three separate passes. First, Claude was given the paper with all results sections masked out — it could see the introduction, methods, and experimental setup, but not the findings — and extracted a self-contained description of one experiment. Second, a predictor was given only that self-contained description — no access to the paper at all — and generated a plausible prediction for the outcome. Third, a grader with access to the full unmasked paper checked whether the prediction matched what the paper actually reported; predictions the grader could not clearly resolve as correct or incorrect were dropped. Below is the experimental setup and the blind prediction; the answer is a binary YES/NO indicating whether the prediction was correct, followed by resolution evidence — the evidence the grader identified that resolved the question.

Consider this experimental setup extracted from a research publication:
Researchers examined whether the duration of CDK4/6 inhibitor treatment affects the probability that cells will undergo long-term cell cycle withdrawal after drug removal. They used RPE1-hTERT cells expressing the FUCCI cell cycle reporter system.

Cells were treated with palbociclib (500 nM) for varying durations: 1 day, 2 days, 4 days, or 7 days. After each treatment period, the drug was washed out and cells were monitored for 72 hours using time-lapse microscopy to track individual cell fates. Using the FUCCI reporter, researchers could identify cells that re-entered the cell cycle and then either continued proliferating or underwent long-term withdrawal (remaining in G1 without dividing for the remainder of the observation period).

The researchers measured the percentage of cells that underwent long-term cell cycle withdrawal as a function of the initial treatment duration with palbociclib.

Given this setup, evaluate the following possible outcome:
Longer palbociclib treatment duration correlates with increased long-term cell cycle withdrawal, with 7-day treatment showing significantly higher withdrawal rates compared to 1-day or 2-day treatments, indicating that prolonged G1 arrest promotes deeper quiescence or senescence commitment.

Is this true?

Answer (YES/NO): YES